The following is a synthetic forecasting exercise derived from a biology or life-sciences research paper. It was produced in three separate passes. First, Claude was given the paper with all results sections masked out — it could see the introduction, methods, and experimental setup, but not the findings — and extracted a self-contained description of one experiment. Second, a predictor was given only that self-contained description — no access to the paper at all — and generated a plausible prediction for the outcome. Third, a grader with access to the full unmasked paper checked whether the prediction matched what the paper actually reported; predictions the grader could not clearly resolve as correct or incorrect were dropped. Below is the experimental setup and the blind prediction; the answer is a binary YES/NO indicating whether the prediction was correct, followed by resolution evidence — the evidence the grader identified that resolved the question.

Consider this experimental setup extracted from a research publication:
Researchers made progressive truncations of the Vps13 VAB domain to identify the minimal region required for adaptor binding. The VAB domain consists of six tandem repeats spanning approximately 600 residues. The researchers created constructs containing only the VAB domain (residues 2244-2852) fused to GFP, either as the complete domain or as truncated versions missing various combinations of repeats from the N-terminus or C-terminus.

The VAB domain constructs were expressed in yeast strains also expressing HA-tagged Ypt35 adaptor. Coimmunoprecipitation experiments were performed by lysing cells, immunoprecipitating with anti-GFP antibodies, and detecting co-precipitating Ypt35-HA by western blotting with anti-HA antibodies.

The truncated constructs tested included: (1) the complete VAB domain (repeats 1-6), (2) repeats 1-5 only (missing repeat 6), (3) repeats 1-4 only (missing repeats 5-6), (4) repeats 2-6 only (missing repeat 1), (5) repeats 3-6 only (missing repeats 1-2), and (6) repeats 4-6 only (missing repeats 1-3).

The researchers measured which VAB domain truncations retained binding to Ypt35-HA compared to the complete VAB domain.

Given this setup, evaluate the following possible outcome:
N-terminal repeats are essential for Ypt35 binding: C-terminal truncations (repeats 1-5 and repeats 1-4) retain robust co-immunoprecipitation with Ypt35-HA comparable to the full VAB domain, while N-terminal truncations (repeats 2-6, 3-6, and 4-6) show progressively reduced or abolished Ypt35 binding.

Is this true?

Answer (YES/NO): NO